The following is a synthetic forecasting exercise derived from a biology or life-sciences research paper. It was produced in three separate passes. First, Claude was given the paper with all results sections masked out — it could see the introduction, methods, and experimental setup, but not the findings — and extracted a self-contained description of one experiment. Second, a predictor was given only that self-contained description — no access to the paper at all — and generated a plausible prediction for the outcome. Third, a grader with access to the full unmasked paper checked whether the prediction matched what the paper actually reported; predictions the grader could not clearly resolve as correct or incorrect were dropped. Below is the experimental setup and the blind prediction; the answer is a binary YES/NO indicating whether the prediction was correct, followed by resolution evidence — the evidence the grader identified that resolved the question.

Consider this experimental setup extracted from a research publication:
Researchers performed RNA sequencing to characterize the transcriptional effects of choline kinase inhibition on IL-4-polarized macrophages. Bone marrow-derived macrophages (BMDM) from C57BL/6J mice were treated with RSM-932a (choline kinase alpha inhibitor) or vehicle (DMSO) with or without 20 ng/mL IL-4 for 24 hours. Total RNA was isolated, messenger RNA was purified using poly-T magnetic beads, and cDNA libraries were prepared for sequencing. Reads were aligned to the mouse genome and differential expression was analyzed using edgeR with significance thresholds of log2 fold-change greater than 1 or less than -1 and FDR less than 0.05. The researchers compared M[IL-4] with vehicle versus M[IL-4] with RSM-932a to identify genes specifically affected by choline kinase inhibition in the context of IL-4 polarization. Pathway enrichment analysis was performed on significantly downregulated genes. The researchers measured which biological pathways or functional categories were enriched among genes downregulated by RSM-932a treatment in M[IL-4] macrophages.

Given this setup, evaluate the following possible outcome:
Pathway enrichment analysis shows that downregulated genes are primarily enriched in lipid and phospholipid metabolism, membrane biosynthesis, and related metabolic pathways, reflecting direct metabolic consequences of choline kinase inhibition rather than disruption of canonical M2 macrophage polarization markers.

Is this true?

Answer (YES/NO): NO